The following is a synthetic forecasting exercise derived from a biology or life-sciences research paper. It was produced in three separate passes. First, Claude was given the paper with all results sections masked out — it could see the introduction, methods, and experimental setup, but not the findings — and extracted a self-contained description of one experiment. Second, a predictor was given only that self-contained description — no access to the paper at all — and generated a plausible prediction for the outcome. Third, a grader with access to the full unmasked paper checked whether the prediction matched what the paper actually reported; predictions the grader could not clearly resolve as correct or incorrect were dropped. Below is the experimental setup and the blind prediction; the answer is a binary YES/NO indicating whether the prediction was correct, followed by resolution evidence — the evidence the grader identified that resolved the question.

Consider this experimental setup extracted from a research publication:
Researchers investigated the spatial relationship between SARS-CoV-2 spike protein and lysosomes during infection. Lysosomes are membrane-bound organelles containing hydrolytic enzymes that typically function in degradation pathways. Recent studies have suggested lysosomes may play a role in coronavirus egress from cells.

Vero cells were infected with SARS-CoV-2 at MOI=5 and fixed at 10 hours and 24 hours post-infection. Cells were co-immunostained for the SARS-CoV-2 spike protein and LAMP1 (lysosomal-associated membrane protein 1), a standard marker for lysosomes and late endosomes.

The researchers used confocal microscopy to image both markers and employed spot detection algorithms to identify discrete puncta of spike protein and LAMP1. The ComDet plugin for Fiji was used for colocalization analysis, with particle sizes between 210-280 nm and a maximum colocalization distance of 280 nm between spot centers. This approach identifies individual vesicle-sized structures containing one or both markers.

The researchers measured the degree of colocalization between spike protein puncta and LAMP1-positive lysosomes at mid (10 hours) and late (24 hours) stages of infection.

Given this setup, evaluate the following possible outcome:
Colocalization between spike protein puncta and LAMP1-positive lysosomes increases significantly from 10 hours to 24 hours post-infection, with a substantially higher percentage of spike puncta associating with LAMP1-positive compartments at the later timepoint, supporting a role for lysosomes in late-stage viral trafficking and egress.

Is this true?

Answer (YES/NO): YES